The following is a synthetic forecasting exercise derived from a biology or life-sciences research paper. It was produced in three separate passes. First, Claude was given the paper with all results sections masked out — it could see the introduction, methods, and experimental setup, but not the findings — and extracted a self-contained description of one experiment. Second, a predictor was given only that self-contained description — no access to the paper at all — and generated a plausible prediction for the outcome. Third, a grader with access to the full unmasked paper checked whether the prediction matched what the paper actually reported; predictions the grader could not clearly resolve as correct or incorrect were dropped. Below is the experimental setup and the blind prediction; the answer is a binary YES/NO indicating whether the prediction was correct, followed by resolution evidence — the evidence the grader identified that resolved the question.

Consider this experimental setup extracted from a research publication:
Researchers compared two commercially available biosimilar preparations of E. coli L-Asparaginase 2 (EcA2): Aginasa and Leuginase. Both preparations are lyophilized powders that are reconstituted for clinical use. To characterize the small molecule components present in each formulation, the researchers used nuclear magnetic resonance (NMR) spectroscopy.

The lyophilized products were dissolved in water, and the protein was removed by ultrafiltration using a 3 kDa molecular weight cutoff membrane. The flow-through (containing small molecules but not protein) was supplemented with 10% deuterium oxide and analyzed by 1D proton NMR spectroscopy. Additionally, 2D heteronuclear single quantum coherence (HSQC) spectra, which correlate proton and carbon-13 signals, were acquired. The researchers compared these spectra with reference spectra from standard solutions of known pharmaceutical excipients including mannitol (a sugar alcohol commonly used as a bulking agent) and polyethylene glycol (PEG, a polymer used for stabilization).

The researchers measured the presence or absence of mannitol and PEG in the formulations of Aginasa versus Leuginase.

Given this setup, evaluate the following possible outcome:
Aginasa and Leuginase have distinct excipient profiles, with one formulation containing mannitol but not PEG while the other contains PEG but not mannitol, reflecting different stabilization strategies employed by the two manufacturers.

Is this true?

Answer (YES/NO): NO